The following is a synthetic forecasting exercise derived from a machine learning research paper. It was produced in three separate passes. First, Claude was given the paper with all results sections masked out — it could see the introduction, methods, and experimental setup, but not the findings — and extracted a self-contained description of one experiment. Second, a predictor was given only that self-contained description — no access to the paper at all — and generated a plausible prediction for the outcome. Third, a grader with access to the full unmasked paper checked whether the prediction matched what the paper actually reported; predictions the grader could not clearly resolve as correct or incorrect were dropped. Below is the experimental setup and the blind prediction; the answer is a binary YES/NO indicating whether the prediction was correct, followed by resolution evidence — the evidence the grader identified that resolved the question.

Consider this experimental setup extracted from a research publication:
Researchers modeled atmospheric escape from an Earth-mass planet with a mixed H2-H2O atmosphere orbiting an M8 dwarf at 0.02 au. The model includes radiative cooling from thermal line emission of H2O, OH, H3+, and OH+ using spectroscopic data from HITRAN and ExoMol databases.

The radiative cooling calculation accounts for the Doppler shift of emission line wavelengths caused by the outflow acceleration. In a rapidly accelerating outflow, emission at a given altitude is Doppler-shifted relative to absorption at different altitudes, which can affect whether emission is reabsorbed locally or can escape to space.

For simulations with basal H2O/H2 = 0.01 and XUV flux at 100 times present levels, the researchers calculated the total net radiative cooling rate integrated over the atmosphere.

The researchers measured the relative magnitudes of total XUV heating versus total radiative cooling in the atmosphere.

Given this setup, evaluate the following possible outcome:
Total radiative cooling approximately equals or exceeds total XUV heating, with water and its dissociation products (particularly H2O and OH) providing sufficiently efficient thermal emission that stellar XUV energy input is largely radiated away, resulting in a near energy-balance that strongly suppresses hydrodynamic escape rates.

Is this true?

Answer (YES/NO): NO